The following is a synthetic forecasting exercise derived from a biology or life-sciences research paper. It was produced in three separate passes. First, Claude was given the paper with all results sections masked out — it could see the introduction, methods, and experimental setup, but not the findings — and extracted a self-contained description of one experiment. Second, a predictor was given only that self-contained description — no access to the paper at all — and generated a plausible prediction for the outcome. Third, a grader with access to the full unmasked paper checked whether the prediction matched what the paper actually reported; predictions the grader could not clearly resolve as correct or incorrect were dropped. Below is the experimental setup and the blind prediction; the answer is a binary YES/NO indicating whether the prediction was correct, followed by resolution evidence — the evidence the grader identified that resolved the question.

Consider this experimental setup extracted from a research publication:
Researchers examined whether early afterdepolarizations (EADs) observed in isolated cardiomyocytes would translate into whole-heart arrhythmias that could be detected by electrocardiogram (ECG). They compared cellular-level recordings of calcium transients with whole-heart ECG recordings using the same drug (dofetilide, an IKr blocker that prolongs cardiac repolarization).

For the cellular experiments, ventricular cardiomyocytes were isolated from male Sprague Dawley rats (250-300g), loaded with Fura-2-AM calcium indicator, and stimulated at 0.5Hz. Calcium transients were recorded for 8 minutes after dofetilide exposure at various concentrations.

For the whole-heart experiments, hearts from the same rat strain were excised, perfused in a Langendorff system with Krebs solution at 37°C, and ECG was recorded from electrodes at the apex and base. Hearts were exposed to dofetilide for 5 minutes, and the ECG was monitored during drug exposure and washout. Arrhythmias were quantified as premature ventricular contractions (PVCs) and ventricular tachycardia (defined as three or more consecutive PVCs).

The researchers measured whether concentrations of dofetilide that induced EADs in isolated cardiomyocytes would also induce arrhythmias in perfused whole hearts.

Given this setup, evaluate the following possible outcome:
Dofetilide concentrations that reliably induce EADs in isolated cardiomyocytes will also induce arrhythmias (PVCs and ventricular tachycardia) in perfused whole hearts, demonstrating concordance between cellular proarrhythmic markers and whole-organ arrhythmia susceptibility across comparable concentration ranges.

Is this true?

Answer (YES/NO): YES